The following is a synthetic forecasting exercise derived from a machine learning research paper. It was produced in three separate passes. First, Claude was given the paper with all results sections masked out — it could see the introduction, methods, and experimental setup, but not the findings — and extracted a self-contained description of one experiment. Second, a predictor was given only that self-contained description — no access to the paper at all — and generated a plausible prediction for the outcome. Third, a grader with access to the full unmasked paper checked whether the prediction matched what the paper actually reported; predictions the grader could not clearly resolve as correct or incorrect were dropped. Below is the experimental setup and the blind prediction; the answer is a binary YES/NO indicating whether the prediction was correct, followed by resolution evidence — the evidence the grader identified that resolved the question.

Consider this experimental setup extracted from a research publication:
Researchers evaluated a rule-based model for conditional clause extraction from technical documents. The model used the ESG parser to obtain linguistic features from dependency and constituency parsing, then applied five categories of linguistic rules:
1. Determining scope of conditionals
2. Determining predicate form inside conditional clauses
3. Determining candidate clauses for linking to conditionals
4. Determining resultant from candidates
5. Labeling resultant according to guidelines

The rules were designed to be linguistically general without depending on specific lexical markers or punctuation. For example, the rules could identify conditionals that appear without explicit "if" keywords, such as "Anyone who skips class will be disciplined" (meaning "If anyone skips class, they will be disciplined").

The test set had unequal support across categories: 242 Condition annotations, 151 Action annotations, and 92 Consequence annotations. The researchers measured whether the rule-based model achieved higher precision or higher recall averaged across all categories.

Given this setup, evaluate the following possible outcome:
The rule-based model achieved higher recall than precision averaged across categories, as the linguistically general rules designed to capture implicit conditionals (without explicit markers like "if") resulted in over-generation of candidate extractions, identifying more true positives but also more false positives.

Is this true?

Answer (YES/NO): NO